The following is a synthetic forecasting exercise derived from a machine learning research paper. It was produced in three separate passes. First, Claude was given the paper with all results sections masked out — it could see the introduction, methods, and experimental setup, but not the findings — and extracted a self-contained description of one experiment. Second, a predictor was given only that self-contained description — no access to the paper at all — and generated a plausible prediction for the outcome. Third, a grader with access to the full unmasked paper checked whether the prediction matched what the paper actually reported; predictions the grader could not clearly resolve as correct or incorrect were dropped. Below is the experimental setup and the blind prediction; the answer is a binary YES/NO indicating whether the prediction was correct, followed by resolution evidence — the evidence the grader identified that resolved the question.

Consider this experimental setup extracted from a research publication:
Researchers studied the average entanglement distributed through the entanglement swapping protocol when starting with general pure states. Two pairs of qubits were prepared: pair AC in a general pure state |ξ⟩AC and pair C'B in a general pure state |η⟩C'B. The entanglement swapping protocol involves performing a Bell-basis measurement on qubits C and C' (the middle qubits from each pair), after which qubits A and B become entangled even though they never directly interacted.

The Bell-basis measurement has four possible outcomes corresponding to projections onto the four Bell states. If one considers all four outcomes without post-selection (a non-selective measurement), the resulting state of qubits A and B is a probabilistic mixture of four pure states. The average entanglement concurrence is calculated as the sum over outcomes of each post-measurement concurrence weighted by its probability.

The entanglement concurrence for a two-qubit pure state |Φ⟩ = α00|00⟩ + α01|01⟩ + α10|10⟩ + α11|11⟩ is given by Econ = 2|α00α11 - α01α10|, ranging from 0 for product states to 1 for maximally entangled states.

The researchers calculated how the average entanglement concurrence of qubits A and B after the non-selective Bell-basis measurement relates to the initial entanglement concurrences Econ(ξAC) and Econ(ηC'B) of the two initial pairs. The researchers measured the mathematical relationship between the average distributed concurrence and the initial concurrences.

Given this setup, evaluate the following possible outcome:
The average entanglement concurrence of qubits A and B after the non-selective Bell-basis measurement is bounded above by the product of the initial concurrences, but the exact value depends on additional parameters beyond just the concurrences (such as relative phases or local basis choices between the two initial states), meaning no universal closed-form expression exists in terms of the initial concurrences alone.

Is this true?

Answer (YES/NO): NO